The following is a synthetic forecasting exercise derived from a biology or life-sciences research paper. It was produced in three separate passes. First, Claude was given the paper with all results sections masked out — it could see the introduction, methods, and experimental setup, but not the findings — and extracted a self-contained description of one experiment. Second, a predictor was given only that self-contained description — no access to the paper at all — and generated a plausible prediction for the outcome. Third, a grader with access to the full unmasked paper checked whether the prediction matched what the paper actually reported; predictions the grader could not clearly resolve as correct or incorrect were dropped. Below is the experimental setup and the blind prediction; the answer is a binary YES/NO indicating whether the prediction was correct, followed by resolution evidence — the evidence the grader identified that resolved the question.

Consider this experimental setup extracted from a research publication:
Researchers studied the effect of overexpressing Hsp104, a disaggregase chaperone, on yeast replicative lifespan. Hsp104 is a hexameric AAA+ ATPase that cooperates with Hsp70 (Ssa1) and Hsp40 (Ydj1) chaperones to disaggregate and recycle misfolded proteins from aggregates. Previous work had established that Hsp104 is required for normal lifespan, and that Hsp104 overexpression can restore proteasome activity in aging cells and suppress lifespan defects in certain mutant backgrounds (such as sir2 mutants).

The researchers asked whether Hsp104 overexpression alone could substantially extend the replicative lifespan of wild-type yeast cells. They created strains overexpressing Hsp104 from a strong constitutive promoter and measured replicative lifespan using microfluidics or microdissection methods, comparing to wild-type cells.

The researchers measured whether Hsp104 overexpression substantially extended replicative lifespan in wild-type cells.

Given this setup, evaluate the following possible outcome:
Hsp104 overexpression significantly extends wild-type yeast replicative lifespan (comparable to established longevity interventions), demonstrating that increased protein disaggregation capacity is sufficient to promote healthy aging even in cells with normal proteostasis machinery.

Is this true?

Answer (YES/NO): NO